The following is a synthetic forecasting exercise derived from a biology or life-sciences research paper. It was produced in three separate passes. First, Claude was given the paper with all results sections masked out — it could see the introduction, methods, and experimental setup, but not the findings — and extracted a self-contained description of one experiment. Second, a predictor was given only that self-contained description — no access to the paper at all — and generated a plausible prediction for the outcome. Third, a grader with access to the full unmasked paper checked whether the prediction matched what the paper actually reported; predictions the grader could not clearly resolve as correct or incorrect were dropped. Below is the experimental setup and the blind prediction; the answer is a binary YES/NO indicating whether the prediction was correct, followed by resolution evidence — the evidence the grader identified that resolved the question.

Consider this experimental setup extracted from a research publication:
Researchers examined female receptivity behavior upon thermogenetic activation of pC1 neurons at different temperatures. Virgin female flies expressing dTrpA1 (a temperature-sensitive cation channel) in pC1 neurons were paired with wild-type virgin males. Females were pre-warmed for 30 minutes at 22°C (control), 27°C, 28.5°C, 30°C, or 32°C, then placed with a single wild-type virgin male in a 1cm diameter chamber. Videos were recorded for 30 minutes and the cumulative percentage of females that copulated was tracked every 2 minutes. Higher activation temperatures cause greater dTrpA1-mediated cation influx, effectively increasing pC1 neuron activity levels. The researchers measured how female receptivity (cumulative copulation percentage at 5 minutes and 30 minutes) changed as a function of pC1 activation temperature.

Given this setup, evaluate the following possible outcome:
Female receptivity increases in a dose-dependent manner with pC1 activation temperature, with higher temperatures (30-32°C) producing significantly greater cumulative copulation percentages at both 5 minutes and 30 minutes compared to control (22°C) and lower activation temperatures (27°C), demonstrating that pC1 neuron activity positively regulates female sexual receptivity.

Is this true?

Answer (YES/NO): NO